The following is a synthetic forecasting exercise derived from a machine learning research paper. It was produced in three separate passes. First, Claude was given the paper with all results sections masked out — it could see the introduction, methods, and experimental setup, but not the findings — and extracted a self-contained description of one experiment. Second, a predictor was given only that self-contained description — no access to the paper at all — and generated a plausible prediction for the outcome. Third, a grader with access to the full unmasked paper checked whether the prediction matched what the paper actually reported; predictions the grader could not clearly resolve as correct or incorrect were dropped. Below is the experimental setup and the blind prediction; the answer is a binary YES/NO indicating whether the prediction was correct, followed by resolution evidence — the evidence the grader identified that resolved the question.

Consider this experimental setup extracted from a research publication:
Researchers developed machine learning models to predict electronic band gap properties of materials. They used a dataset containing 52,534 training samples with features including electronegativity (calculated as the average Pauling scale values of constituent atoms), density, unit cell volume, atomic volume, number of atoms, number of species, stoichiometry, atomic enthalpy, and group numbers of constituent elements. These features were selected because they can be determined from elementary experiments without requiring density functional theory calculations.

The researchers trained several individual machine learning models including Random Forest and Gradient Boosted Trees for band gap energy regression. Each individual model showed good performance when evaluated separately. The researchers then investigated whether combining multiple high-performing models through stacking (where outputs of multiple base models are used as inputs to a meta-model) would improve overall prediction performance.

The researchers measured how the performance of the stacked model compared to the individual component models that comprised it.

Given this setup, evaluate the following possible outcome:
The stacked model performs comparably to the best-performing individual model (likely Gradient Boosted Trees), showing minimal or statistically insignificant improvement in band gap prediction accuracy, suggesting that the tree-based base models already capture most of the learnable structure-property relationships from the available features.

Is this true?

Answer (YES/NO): NO